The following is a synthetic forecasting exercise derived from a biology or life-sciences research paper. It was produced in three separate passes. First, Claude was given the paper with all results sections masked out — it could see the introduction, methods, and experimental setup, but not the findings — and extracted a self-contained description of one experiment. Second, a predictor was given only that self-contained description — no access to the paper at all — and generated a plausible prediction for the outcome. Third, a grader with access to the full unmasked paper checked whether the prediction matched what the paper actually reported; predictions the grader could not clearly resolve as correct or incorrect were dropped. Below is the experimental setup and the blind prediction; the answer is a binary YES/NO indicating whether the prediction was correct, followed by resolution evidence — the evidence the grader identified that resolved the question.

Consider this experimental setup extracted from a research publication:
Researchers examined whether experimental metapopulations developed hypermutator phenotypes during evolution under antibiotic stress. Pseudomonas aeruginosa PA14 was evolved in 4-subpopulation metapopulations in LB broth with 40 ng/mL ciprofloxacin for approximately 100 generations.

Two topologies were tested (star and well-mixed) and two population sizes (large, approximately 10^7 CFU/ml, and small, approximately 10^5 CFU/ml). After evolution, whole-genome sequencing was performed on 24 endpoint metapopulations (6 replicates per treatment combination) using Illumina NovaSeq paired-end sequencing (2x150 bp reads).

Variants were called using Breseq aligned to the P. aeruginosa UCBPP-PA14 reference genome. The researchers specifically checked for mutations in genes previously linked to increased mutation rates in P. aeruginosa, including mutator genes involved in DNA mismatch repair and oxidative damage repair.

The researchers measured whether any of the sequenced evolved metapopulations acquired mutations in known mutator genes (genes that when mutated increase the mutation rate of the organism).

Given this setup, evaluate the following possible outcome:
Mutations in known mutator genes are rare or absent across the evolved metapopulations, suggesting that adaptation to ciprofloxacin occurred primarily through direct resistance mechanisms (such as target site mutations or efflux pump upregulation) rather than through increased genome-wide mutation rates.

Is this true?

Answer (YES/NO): YES